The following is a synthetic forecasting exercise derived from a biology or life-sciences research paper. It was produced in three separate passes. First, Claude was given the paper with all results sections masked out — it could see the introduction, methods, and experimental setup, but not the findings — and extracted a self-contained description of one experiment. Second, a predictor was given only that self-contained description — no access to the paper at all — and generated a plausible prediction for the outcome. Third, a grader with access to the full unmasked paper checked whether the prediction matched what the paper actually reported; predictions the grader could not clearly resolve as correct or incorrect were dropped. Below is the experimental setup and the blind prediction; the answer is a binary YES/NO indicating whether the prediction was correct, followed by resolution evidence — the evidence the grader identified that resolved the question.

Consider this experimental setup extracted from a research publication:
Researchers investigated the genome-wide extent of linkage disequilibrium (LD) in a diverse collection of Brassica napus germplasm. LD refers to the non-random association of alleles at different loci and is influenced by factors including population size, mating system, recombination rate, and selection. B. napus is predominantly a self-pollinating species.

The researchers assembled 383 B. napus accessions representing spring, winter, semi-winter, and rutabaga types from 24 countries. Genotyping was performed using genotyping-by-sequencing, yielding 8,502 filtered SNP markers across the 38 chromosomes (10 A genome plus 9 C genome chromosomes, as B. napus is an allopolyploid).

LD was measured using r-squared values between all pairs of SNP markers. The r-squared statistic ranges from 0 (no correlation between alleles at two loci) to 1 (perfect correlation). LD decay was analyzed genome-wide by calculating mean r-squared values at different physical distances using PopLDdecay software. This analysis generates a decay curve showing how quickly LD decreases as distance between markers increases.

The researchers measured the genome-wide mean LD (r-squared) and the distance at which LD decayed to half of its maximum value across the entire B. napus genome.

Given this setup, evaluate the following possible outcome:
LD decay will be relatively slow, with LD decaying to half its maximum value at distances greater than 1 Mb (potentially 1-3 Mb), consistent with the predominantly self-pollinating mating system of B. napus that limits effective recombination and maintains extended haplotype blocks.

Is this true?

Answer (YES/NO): NO